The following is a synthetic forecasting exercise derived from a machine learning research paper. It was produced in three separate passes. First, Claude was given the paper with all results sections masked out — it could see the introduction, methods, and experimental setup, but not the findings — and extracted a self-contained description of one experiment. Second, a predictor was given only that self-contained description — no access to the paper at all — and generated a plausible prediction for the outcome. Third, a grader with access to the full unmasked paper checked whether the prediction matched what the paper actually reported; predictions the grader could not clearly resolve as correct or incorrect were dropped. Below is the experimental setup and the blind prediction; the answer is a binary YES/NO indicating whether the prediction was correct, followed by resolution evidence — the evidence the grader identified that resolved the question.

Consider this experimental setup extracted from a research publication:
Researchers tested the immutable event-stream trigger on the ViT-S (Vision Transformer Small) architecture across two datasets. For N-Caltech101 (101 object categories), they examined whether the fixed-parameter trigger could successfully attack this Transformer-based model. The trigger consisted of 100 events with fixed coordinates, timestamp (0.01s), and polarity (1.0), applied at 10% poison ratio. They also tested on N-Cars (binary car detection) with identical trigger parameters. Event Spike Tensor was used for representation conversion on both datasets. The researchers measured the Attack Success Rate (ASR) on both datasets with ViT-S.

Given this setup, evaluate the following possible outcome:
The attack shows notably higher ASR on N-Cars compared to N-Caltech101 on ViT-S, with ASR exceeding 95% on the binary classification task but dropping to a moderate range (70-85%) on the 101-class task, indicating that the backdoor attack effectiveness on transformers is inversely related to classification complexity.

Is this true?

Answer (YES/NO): NO